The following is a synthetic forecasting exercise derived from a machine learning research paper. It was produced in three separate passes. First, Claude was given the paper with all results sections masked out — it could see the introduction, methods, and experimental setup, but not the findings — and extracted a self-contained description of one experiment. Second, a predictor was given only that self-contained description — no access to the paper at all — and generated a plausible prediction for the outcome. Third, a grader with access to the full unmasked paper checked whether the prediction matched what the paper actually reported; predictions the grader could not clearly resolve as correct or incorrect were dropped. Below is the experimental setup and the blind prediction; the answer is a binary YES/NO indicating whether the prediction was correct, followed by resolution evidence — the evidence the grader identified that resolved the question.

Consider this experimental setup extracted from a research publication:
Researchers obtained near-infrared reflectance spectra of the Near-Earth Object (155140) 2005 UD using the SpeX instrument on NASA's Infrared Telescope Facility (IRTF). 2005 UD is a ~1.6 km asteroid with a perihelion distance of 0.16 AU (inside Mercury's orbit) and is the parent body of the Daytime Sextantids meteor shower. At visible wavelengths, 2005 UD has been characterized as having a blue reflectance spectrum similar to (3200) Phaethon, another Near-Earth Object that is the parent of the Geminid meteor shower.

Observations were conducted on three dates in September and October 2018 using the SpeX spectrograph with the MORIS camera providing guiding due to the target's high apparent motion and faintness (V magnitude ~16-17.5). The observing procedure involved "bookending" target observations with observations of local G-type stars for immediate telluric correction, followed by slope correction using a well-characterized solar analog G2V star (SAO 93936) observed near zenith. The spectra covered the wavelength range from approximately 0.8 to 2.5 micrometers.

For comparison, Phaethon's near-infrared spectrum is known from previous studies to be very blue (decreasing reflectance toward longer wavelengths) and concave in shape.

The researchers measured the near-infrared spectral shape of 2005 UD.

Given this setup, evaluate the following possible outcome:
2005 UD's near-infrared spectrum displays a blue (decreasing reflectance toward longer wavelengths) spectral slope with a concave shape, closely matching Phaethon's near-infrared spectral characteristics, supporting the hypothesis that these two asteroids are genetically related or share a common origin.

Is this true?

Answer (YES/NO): NO